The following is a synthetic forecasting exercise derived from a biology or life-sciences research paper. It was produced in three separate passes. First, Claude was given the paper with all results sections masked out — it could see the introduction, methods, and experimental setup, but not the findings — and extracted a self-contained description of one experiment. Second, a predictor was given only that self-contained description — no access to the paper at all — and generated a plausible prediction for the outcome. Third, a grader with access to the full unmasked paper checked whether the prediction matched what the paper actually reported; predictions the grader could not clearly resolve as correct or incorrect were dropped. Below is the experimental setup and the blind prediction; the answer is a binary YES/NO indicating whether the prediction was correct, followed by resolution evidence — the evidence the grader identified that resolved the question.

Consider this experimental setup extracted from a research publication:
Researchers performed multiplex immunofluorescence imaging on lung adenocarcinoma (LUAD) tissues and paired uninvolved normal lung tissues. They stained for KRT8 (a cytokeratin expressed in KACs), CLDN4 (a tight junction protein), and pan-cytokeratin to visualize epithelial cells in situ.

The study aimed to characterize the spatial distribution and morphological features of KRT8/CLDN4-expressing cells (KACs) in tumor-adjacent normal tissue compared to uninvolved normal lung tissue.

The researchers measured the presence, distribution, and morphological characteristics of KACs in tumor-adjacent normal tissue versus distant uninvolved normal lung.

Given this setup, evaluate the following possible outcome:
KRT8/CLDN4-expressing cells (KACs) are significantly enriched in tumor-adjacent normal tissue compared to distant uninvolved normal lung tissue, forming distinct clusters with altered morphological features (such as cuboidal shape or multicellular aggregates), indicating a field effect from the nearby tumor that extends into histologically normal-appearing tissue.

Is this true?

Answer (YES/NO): YES